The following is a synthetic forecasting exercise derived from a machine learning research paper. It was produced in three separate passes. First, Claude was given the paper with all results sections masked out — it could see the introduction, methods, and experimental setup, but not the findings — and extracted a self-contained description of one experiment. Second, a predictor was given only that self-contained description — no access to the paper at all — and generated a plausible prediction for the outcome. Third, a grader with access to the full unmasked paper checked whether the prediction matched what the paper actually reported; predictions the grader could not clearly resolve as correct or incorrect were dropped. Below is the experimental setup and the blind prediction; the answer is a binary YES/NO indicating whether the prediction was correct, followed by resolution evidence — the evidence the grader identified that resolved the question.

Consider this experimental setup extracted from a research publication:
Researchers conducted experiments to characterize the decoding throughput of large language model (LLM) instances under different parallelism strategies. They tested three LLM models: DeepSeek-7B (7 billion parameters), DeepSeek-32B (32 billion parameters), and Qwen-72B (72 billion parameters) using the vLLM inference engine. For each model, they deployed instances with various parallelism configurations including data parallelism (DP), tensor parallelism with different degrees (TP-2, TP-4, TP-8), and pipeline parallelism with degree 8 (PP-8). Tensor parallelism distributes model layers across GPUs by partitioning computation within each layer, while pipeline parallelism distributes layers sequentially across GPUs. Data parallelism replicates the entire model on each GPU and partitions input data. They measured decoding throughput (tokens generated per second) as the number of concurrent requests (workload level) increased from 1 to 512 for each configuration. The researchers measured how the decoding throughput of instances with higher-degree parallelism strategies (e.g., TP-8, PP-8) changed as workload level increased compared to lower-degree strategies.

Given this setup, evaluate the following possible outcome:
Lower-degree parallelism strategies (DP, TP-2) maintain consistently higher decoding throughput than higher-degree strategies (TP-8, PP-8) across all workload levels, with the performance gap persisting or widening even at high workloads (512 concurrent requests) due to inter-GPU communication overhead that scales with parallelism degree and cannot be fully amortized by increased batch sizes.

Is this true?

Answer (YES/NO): NO